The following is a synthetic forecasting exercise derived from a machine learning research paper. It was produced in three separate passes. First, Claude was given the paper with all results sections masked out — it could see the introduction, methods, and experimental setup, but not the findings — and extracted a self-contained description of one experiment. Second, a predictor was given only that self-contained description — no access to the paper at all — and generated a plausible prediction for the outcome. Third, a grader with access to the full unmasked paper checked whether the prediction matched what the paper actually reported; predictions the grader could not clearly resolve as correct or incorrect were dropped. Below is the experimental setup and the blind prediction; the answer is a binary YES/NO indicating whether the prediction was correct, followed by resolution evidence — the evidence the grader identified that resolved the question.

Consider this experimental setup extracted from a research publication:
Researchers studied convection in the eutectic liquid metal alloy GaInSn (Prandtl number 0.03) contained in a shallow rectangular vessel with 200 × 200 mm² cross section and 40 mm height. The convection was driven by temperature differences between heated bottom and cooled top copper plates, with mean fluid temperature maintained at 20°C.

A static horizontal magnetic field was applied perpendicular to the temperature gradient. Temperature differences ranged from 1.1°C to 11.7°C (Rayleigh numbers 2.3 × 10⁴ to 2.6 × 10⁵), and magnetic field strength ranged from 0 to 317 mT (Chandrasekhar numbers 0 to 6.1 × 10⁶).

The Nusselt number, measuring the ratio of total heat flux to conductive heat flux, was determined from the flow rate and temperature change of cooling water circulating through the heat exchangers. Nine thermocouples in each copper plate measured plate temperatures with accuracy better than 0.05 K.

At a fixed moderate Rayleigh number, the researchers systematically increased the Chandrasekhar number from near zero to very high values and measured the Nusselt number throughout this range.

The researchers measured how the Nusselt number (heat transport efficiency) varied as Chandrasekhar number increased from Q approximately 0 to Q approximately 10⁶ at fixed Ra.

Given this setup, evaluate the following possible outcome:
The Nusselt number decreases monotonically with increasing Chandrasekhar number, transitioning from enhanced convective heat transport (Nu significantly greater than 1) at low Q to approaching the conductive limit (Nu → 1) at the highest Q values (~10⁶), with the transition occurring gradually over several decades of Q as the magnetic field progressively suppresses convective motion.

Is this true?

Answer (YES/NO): NO